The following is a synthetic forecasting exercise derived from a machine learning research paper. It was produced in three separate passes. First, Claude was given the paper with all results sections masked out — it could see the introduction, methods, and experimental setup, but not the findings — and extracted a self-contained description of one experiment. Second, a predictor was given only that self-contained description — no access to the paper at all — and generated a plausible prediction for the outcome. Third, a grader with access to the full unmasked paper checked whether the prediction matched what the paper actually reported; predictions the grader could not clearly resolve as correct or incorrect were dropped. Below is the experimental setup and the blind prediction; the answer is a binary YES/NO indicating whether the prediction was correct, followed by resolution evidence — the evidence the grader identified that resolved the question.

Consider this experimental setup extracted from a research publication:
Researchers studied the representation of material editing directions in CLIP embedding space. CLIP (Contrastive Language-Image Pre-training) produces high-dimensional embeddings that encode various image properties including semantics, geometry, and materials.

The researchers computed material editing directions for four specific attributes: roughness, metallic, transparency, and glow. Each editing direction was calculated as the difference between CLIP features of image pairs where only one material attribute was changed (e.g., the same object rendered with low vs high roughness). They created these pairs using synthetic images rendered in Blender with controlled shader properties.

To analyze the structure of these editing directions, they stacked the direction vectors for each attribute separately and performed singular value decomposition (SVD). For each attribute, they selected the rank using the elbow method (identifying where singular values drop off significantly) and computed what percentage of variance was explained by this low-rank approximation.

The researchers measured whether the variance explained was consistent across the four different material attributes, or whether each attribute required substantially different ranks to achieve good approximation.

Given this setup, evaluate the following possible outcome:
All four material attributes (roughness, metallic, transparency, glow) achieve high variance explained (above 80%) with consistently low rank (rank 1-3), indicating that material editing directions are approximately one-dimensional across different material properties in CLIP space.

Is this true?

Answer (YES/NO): NO